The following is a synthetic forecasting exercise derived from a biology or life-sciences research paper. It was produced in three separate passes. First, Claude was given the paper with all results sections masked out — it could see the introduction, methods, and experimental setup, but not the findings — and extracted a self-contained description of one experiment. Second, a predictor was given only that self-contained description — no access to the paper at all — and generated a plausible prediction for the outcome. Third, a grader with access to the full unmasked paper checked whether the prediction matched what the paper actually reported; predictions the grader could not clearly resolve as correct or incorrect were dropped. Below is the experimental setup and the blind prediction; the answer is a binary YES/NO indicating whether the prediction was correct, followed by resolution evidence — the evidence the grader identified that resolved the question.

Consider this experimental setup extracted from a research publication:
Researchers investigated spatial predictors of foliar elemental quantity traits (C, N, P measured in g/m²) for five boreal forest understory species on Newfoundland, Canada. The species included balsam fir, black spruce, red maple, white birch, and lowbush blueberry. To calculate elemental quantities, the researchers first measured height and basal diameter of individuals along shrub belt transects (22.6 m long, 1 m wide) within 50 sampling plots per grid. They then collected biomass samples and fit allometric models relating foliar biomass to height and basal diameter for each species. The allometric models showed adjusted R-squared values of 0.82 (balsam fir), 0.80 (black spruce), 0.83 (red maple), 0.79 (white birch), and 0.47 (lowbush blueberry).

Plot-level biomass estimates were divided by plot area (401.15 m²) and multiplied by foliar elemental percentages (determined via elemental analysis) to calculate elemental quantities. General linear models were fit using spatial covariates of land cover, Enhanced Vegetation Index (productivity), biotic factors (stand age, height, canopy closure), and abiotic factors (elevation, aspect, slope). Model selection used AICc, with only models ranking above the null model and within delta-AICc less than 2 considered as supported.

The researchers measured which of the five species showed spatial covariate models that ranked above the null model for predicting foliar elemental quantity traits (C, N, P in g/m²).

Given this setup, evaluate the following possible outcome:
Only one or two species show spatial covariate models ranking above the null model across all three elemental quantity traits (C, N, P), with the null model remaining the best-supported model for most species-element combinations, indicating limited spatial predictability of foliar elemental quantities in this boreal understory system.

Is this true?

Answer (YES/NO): YES